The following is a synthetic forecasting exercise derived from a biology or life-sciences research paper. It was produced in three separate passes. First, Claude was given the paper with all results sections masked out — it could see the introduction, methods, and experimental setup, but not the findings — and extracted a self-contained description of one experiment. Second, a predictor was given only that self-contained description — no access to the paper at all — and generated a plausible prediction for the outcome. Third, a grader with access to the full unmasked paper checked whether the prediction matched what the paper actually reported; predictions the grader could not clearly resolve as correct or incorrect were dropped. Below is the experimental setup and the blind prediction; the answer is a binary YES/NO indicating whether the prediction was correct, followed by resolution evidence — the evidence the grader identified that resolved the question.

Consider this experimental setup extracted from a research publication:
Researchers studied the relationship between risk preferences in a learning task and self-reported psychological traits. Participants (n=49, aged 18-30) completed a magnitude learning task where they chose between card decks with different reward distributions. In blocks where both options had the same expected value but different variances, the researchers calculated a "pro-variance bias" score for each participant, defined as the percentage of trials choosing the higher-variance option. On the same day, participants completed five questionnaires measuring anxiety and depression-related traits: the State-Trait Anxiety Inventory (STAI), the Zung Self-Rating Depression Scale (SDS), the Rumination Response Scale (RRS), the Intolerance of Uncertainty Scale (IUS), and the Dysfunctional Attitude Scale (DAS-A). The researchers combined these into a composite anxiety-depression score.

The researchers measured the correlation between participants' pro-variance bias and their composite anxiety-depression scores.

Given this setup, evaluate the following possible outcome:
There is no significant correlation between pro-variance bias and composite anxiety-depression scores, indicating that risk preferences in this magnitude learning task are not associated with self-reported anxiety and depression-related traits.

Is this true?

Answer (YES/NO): NO